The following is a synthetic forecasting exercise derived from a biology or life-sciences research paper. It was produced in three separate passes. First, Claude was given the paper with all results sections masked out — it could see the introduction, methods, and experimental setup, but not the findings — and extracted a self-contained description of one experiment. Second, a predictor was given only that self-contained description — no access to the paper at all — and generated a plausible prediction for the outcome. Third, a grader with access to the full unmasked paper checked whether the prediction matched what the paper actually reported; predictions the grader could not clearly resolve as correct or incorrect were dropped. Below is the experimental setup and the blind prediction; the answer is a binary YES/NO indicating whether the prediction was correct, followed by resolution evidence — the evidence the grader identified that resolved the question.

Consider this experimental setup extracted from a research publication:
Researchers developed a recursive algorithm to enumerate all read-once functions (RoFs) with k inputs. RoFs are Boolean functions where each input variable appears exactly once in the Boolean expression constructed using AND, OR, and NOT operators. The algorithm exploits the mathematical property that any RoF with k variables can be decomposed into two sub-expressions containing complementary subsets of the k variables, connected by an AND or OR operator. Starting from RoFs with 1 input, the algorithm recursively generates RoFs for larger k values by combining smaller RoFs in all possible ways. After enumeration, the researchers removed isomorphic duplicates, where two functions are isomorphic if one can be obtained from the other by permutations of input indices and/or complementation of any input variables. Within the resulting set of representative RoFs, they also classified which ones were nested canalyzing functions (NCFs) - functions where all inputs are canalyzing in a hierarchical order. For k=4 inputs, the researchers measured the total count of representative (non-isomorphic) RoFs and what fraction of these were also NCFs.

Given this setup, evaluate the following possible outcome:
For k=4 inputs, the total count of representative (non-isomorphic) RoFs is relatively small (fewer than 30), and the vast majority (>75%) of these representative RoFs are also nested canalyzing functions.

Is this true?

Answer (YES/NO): YES